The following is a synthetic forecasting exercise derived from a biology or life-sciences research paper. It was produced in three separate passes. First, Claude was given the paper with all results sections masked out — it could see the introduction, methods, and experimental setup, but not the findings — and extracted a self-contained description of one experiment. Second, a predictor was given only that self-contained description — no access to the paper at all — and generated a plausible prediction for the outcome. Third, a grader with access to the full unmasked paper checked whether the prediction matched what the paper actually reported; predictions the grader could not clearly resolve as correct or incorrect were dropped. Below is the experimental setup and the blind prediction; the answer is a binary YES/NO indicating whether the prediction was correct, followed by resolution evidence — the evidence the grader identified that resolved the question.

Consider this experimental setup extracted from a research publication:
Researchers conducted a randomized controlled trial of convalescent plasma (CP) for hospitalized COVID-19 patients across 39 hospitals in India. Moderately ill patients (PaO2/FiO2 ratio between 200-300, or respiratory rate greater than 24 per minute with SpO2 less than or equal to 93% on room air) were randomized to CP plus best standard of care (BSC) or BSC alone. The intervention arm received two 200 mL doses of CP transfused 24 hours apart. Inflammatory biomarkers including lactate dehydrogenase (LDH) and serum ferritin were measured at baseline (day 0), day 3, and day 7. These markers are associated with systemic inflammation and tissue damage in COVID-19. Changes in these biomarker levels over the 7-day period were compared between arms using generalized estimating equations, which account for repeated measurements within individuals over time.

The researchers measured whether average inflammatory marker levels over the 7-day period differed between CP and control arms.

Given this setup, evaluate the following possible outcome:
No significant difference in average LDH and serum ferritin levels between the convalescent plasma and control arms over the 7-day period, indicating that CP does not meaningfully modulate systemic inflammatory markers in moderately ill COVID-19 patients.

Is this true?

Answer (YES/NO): YES